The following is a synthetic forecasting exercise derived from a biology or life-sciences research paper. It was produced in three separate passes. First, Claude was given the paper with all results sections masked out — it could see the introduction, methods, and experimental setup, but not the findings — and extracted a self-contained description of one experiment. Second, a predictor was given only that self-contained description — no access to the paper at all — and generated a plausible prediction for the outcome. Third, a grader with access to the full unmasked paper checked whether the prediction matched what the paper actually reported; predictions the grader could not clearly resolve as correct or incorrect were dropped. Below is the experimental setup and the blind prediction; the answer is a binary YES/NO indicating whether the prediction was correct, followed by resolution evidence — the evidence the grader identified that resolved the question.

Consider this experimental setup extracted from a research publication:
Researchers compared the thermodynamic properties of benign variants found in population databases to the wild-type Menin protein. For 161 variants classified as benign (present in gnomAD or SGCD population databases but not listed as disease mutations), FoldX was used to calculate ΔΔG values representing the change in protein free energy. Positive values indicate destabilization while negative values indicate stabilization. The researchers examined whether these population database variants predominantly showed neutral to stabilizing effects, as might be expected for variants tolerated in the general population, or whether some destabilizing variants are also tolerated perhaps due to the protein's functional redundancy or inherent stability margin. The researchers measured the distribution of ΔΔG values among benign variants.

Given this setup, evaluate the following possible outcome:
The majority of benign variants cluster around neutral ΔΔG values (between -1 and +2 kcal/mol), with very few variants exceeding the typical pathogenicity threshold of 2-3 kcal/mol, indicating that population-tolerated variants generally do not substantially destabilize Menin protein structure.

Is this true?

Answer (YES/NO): YES